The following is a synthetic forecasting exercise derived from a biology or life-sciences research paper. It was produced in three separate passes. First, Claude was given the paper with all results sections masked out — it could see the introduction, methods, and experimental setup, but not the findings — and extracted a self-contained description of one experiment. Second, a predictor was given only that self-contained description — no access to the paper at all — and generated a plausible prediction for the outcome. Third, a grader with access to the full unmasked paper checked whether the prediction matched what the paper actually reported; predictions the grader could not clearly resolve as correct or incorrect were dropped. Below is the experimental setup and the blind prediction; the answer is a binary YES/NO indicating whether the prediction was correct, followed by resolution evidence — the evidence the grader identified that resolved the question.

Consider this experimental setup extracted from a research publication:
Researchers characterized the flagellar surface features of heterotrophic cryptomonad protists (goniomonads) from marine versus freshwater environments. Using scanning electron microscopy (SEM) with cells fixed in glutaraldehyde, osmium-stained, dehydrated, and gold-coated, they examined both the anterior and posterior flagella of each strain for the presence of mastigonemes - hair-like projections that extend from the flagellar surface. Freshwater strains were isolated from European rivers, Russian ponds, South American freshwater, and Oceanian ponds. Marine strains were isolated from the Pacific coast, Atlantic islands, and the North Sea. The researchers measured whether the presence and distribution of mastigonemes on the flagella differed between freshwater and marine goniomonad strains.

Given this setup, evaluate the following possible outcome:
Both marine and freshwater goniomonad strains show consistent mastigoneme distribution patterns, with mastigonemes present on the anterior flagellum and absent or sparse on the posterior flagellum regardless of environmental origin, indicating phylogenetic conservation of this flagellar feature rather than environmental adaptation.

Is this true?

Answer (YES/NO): NO